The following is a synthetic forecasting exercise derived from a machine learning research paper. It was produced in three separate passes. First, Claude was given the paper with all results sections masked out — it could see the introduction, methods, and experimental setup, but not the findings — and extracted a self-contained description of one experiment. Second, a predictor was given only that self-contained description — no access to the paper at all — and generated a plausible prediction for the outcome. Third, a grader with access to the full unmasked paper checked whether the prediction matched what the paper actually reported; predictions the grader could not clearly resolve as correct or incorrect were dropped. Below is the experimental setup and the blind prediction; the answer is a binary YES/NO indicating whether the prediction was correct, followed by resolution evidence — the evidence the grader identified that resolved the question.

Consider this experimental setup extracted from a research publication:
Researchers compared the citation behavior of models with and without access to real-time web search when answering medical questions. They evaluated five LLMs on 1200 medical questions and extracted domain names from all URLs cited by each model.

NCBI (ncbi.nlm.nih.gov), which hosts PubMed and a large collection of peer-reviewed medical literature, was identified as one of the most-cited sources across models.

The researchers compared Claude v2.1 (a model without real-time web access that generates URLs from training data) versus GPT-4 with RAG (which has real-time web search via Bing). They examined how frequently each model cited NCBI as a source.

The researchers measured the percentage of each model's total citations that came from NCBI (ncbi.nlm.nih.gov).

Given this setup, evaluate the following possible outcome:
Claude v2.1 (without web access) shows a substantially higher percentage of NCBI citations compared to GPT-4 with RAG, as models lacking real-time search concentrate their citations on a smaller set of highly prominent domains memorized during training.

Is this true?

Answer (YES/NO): YES